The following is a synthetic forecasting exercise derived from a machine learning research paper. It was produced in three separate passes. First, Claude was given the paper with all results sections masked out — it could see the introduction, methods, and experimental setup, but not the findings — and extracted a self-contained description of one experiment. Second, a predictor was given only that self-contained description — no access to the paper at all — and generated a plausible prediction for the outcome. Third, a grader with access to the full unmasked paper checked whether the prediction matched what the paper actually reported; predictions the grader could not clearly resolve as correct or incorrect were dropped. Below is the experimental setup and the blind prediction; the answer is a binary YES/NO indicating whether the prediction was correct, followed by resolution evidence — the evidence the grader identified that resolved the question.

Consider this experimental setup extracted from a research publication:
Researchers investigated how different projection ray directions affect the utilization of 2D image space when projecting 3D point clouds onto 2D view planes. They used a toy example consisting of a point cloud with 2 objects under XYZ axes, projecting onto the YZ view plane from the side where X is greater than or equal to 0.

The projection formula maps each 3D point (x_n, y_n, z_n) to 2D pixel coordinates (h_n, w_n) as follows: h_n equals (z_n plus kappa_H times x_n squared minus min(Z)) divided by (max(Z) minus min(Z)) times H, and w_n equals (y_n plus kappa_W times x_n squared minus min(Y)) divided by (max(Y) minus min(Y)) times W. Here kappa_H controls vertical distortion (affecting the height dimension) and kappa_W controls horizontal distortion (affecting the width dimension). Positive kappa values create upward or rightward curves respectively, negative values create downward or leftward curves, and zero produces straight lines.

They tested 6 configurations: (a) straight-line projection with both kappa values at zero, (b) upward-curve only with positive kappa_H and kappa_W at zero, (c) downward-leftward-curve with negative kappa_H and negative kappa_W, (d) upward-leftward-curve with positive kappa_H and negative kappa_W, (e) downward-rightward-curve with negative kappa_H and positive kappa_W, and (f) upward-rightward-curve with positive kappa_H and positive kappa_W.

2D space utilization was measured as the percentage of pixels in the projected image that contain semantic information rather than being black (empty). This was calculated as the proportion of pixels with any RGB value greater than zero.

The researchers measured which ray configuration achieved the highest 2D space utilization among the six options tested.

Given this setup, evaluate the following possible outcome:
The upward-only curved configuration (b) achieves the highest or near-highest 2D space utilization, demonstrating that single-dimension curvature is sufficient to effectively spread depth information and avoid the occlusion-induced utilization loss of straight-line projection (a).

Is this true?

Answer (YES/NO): NO